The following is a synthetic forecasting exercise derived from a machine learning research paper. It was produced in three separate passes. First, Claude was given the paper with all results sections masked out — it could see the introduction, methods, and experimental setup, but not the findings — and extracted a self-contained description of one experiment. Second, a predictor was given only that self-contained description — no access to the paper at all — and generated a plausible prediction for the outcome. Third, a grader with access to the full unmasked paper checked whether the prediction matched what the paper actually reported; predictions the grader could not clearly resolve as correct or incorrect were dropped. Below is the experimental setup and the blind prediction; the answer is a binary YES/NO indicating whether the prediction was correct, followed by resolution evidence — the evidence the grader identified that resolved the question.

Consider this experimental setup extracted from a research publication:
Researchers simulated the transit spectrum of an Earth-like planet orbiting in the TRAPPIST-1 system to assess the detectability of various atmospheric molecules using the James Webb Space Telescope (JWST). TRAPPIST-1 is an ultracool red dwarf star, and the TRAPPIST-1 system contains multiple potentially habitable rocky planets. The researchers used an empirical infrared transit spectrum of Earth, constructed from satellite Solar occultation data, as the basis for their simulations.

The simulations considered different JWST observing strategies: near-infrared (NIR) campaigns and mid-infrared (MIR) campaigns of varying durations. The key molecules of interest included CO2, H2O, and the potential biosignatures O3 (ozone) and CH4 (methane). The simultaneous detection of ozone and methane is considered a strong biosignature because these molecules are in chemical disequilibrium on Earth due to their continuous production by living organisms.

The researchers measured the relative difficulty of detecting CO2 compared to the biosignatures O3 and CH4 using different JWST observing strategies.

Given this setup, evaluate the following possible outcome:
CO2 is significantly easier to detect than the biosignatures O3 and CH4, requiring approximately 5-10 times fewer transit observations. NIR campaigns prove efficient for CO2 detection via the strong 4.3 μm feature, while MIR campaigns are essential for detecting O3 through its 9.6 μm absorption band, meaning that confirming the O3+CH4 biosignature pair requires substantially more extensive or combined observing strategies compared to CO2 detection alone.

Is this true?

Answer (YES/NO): NO